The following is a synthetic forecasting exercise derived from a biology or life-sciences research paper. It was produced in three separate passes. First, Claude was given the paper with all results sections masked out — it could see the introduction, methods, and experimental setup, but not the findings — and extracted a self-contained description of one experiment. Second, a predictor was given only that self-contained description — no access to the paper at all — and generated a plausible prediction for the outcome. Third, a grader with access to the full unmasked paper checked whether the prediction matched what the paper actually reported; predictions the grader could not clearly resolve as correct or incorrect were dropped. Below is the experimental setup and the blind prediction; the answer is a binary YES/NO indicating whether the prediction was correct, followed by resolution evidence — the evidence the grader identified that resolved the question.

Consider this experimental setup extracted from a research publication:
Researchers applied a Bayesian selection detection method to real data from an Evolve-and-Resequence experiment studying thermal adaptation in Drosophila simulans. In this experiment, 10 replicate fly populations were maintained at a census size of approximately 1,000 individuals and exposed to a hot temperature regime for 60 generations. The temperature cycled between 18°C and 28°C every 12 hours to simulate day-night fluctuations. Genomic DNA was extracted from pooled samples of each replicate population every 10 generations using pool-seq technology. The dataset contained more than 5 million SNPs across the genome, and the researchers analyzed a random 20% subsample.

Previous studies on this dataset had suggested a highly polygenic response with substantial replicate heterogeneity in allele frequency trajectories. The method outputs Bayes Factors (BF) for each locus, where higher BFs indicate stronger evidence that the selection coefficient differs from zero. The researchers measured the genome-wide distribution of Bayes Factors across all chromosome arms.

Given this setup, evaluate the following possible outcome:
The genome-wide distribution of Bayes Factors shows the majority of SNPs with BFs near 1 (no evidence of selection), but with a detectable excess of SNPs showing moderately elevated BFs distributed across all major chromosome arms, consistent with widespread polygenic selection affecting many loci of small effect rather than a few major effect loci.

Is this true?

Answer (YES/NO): NO